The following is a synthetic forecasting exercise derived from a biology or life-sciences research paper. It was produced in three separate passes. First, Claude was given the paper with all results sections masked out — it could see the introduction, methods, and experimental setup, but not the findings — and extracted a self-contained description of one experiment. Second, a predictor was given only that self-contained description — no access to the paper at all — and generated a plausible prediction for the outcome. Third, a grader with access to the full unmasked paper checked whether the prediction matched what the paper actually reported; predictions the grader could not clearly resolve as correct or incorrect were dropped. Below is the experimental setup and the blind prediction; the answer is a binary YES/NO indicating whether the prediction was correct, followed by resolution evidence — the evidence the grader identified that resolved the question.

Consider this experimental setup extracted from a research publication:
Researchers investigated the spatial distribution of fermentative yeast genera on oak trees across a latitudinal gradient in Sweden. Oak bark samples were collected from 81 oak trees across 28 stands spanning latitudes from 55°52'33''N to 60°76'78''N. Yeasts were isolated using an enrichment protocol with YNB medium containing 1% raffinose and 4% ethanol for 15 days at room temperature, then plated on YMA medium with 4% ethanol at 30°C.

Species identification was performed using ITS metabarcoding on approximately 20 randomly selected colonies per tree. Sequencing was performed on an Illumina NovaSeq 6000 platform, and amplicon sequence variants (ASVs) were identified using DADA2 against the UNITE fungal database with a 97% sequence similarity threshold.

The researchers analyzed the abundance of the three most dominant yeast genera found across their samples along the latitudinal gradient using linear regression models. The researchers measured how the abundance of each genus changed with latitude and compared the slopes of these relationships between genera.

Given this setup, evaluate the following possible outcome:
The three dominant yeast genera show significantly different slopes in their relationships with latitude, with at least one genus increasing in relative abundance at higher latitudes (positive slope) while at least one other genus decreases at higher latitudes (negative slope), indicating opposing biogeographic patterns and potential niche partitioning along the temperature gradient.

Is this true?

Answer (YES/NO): NO